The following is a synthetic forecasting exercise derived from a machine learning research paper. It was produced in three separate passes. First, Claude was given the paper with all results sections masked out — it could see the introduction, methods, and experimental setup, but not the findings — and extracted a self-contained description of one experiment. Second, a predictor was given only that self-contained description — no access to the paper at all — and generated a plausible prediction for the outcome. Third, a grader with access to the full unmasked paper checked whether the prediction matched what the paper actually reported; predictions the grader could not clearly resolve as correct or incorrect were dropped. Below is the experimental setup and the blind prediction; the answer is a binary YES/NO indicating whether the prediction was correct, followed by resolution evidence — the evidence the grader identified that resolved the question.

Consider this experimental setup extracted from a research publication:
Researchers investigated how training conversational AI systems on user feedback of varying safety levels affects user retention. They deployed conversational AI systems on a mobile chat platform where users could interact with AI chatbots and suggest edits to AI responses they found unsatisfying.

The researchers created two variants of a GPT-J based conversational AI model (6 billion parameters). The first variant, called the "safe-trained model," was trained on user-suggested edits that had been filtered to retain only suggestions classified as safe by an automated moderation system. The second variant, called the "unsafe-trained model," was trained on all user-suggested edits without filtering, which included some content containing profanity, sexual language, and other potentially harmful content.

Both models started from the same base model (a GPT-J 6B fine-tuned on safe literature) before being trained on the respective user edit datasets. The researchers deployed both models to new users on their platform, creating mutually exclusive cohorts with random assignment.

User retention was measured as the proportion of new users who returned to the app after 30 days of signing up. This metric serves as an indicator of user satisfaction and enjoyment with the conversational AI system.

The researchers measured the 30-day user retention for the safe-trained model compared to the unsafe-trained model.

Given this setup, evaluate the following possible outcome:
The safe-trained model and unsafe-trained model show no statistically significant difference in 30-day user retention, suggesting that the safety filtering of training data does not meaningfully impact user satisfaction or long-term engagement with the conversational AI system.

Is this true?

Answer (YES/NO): NO